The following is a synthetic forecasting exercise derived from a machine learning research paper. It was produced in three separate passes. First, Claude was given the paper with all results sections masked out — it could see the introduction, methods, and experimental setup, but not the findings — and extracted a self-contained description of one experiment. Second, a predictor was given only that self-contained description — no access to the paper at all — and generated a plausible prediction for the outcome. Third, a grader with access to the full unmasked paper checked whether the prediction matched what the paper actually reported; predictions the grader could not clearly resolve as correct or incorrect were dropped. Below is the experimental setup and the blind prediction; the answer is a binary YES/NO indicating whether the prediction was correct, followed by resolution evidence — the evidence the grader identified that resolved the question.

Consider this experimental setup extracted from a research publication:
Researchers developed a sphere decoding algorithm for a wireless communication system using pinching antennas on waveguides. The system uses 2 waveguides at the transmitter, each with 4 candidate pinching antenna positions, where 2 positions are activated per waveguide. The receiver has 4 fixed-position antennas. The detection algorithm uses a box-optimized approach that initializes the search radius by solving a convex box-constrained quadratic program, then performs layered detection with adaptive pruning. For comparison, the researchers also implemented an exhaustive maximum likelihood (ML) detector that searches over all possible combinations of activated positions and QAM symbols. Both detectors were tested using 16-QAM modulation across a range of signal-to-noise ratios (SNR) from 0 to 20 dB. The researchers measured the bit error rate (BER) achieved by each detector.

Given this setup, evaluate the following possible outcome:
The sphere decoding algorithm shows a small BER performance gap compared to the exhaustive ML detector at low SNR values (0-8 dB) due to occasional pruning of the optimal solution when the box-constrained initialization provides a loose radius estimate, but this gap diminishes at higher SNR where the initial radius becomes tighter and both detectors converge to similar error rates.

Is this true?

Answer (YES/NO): NO